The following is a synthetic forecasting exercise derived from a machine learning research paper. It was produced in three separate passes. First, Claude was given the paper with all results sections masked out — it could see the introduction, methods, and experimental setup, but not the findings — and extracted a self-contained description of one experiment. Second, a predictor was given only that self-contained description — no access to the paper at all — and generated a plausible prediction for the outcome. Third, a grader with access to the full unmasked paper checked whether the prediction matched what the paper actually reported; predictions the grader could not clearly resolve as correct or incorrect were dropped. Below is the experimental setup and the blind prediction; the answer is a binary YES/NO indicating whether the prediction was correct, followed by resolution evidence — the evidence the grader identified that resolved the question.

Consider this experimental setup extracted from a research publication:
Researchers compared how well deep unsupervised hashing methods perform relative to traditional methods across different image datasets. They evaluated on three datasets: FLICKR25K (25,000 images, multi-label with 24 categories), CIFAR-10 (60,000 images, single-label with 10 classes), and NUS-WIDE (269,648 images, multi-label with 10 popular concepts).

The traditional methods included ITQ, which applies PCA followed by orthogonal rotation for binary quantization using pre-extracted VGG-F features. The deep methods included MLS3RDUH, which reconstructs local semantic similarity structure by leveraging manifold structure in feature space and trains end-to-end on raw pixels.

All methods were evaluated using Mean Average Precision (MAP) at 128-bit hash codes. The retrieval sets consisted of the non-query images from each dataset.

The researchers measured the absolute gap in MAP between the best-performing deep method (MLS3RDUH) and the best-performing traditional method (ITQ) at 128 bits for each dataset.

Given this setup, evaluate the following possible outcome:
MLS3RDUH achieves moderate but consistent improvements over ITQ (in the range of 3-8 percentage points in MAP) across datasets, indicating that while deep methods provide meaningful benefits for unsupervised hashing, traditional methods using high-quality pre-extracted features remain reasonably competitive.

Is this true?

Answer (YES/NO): NO